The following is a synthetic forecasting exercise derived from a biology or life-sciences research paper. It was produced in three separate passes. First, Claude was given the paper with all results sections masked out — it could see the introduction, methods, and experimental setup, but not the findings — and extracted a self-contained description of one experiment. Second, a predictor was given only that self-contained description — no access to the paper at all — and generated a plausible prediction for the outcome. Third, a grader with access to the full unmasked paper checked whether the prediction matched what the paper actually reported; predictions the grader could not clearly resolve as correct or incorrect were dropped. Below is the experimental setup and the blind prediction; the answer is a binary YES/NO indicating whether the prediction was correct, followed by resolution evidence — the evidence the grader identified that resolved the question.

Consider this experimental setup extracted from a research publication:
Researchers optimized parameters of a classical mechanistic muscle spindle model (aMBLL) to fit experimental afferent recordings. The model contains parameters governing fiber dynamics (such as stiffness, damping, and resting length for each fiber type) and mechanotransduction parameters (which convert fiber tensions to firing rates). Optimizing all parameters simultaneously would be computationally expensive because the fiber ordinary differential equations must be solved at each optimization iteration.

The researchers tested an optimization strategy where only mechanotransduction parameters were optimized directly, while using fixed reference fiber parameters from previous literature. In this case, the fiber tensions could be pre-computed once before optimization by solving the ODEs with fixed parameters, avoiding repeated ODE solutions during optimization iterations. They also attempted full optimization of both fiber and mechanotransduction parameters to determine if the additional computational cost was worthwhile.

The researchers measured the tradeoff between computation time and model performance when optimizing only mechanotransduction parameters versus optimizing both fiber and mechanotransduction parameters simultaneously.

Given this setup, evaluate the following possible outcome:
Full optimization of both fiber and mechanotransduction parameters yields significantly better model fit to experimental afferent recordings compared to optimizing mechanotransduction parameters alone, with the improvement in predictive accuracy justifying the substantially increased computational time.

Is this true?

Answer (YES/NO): NO